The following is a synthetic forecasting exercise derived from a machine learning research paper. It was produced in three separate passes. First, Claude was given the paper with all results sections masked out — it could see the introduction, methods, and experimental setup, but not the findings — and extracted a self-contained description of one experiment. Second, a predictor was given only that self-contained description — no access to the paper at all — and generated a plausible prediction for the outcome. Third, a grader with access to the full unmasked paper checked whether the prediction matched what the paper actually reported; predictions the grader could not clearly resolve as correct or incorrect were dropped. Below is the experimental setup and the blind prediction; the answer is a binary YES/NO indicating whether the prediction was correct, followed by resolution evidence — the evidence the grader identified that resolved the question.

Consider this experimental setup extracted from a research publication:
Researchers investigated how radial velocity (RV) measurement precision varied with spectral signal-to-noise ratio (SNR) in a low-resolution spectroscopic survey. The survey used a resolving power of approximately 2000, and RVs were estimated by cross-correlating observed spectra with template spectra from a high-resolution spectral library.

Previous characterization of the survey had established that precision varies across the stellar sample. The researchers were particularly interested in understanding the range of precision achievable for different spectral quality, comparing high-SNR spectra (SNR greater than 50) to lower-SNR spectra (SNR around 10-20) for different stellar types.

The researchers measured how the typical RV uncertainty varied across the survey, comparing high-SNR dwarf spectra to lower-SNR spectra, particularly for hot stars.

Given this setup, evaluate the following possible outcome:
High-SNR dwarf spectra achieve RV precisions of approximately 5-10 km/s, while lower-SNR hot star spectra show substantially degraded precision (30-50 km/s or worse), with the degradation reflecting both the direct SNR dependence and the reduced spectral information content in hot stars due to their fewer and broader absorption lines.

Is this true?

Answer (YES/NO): NO